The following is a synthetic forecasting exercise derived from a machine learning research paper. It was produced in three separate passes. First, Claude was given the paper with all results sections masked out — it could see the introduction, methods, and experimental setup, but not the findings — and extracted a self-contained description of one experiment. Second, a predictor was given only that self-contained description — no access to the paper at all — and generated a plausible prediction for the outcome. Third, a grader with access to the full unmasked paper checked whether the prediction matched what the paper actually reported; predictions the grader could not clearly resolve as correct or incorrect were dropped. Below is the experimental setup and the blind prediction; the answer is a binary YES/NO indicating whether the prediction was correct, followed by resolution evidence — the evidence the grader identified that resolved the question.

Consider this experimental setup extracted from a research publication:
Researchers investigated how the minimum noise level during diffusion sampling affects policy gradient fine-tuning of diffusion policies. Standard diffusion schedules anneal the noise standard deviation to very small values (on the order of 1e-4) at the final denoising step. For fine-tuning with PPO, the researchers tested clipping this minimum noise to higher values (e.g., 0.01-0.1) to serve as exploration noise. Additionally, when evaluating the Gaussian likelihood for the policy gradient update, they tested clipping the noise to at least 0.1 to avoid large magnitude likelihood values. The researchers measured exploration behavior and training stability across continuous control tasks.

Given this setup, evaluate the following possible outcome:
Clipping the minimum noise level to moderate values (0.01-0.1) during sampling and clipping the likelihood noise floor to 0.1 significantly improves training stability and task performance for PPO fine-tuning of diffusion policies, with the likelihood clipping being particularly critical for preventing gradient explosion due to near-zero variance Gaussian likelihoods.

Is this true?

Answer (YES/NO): NO